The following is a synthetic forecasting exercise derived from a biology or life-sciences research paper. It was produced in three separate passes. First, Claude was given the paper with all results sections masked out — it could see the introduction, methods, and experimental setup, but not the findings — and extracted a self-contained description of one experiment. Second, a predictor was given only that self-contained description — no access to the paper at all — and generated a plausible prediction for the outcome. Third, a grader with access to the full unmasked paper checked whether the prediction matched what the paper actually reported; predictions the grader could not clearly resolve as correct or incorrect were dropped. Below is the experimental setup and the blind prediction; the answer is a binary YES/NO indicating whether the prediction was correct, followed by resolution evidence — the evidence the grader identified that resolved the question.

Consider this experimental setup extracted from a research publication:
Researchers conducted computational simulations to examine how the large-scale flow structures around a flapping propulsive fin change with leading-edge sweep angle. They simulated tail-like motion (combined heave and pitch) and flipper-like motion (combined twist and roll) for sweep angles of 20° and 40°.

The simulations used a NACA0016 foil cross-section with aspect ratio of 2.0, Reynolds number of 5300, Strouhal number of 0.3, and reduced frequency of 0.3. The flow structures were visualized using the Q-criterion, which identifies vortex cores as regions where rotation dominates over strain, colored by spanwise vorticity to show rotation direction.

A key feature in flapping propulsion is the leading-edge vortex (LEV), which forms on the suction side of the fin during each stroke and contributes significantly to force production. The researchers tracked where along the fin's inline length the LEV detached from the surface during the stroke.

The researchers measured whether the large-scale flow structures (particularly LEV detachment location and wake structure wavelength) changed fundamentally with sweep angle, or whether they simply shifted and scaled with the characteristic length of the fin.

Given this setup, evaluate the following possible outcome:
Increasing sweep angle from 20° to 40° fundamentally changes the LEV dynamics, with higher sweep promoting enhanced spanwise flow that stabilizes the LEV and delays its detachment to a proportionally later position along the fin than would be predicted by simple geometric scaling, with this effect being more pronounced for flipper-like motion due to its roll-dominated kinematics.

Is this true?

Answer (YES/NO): NO